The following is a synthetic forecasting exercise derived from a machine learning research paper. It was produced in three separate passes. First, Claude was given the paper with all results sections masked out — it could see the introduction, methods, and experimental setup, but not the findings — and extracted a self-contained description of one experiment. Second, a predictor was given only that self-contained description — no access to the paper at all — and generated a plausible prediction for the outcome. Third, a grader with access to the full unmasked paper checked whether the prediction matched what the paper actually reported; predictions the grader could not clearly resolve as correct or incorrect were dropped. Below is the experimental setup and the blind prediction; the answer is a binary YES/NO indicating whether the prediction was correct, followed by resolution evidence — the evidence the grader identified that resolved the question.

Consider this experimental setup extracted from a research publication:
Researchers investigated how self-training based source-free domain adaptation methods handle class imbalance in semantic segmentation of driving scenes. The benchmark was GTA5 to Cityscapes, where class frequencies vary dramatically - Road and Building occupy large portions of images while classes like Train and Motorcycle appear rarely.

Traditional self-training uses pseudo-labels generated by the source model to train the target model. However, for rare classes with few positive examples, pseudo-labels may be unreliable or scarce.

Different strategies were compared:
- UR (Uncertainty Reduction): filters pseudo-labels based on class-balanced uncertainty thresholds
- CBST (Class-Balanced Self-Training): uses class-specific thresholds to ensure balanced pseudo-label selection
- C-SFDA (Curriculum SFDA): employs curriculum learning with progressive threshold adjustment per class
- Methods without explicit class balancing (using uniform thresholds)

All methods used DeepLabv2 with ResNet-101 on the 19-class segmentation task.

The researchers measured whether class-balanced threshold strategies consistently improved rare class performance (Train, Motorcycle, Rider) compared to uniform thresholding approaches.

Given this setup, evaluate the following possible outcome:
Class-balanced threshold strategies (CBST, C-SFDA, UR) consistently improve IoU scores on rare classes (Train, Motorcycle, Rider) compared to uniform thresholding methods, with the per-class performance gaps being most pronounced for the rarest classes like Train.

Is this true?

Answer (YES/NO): NO